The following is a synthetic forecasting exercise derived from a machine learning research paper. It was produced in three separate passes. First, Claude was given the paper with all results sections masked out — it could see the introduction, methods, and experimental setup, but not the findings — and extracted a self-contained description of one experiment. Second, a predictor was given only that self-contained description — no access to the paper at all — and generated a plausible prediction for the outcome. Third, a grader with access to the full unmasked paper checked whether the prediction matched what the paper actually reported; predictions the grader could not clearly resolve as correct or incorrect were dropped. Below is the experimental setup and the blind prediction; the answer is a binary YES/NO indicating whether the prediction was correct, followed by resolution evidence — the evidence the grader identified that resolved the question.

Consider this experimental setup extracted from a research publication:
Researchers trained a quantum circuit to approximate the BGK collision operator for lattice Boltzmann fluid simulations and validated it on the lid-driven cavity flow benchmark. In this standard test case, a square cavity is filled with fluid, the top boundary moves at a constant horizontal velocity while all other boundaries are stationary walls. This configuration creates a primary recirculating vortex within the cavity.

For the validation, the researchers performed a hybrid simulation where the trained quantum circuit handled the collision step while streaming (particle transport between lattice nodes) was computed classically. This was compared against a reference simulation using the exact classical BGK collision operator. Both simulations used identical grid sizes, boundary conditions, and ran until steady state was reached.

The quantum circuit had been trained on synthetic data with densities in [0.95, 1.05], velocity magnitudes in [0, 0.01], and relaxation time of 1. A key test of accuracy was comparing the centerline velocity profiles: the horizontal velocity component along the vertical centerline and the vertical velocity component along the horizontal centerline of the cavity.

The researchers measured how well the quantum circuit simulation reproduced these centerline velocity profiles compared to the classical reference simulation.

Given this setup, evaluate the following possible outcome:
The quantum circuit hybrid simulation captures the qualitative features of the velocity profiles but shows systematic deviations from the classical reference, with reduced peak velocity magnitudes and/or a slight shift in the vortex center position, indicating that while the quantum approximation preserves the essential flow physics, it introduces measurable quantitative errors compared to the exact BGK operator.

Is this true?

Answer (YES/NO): NO